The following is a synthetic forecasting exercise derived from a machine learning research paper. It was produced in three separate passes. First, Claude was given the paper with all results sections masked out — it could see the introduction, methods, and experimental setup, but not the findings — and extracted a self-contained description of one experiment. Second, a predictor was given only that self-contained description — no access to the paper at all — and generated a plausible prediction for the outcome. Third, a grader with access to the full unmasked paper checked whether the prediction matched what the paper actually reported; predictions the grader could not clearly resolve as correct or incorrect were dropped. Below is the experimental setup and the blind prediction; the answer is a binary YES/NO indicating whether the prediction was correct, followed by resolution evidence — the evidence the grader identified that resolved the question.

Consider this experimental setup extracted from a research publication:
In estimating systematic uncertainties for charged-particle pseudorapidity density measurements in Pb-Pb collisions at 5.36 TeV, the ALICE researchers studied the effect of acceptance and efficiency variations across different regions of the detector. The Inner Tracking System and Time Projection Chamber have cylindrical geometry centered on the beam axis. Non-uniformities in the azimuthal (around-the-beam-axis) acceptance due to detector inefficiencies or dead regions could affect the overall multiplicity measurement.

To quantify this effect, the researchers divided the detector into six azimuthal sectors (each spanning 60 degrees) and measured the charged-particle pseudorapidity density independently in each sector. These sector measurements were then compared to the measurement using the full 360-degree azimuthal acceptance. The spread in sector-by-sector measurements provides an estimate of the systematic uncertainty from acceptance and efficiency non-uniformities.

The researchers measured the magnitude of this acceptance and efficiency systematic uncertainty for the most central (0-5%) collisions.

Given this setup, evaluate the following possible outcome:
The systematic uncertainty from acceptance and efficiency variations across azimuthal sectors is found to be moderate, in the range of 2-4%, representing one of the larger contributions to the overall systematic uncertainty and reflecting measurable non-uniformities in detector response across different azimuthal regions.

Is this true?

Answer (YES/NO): YES